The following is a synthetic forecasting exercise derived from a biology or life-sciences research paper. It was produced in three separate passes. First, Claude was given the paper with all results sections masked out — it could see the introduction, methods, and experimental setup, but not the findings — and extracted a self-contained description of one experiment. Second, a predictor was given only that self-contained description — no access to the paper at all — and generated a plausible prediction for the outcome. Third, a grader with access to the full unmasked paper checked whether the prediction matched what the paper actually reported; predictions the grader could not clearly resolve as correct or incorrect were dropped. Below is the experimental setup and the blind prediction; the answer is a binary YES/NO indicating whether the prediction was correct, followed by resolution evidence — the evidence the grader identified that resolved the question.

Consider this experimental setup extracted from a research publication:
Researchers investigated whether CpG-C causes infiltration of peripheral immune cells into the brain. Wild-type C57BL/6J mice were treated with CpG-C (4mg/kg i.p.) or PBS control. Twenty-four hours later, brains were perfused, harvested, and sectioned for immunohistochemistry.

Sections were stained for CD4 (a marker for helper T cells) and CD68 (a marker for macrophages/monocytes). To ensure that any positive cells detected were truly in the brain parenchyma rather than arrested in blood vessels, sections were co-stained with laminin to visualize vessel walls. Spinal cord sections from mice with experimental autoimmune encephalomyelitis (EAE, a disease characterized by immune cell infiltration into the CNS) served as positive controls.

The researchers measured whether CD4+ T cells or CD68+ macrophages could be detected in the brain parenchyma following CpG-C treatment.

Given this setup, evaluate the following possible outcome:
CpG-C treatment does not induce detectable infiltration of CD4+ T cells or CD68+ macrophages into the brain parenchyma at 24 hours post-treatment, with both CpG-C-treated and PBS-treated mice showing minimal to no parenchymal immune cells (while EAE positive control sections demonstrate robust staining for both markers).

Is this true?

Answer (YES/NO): YES